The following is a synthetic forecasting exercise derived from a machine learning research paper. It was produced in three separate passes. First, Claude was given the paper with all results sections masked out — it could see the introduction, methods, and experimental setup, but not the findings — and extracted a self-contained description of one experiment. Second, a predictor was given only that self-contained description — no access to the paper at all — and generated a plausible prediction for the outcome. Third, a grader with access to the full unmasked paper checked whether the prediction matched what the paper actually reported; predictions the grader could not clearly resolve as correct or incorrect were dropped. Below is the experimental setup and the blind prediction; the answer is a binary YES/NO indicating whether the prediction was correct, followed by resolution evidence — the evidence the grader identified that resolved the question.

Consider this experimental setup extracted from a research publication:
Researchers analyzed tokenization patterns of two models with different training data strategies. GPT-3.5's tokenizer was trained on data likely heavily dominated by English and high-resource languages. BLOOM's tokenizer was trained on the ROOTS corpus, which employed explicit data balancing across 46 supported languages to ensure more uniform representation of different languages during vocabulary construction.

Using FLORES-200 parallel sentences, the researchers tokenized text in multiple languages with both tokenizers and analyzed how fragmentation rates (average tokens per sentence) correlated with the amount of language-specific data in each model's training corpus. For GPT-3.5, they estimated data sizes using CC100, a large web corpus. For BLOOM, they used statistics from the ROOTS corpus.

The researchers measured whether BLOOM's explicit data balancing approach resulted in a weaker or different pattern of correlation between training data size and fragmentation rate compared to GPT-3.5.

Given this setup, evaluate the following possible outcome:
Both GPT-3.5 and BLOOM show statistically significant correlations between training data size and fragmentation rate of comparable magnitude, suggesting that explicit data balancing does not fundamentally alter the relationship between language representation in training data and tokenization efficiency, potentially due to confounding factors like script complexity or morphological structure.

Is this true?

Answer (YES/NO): NO